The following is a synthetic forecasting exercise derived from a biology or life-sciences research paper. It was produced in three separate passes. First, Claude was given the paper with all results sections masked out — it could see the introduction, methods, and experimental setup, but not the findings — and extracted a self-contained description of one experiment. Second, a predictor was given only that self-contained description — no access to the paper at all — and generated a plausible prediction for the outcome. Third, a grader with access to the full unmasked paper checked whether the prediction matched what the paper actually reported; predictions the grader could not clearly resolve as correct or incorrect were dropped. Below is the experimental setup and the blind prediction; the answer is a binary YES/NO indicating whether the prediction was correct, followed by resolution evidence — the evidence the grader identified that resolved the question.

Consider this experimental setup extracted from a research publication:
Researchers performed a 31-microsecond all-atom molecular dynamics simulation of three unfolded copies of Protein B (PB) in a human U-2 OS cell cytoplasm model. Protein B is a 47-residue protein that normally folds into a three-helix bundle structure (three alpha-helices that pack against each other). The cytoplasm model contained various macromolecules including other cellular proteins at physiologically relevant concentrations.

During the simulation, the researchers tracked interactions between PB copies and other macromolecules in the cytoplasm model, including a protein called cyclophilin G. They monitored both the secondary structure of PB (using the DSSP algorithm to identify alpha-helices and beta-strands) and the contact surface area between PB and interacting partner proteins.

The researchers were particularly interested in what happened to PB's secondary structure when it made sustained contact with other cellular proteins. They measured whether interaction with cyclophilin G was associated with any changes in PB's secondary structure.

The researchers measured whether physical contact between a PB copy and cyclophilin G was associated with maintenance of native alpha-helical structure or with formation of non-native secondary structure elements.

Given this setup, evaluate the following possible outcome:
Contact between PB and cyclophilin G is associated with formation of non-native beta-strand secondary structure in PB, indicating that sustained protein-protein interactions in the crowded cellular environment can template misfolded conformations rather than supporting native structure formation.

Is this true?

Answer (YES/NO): YES